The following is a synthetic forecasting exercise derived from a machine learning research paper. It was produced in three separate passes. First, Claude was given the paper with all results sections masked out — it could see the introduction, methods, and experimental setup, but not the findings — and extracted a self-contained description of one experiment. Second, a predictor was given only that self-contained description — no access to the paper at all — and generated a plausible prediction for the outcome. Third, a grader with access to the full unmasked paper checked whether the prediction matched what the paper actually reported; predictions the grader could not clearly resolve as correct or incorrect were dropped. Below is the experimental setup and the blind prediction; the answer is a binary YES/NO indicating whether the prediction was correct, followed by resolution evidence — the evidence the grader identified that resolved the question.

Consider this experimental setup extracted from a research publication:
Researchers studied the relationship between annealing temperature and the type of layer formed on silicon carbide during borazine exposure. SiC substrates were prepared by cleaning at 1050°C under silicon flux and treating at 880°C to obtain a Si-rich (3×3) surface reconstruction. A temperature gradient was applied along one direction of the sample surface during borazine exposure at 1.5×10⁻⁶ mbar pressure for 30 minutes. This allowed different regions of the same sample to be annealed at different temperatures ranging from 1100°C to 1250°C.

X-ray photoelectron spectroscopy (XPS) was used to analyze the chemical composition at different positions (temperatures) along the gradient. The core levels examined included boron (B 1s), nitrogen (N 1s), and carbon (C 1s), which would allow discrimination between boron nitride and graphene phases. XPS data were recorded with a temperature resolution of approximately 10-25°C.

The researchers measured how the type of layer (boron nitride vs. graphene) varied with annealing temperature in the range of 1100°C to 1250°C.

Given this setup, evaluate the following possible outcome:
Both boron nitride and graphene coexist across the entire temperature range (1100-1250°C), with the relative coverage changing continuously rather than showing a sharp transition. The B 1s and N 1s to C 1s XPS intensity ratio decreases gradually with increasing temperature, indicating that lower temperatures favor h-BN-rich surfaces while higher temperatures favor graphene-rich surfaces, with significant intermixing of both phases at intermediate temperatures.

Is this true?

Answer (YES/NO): NO